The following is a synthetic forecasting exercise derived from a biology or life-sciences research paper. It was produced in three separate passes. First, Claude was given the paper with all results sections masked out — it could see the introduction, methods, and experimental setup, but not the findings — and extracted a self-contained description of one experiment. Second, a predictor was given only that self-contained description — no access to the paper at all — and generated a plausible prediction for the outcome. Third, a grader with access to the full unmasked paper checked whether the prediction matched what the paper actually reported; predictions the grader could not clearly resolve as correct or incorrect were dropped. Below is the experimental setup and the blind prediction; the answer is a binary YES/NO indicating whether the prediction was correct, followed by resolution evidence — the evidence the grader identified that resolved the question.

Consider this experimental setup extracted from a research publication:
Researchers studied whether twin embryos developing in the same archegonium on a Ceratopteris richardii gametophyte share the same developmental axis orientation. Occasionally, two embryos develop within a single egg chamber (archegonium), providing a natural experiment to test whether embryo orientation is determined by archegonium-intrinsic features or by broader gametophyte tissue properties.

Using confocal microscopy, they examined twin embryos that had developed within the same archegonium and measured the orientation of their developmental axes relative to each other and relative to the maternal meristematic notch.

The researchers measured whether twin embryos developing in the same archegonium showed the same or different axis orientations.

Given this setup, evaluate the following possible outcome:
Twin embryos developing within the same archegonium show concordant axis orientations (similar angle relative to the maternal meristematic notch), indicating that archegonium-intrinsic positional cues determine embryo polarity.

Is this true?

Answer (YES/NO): NO